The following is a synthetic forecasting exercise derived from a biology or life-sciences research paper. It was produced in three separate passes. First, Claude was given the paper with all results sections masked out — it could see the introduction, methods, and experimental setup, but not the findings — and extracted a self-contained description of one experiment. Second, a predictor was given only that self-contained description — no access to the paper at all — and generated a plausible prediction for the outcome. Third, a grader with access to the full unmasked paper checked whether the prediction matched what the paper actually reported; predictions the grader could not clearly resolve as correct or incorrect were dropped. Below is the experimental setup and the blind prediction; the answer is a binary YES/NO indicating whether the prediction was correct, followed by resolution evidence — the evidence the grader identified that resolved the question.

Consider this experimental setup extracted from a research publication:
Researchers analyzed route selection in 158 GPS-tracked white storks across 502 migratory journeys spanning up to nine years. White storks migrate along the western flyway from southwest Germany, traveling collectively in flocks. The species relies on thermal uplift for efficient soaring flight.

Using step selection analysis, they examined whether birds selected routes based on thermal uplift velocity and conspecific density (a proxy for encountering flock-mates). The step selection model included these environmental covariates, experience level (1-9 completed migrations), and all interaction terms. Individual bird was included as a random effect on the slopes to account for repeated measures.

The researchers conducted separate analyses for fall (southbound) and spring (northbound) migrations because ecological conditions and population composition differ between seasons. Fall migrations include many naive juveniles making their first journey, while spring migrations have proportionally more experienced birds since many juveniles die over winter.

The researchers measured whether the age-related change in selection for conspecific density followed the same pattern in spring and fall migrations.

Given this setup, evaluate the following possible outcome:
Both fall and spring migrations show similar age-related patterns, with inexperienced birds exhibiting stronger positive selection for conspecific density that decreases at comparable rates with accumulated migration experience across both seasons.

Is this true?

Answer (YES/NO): NO